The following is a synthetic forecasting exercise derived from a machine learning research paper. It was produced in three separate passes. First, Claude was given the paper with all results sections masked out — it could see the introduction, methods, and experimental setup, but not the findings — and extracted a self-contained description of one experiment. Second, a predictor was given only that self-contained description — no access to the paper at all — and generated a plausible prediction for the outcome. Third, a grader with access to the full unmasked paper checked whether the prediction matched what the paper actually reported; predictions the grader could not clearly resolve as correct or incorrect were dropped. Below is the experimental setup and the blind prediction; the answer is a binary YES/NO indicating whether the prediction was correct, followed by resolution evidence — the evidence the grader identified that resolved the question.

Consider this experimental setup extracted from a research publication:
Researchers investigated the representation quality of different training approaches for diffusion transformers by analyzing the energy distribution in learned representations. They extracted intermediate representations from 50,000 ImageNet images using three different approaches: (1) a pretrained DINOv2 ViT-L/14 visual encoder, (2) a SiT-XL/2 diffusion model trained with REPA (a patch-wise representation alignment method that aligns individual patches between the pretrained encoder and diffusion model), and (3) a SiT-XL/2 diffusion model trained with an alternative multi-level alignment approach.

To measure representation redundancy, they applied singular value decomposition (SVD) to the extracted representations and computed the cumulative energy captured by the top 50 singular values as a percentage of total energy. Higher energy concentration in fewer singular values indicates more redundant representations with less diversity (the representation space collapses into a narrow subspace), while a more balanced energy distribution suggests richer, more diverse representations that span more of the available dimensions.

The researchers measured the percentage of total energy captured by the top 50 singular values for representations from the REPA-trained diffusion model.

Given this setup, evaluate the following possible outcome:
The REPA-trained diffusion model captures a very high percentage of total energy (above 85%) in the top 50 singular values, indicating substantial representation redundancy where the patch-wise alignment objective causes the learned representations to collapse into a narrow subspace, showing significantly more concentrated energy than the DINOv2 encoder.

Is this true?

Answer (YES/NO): NO